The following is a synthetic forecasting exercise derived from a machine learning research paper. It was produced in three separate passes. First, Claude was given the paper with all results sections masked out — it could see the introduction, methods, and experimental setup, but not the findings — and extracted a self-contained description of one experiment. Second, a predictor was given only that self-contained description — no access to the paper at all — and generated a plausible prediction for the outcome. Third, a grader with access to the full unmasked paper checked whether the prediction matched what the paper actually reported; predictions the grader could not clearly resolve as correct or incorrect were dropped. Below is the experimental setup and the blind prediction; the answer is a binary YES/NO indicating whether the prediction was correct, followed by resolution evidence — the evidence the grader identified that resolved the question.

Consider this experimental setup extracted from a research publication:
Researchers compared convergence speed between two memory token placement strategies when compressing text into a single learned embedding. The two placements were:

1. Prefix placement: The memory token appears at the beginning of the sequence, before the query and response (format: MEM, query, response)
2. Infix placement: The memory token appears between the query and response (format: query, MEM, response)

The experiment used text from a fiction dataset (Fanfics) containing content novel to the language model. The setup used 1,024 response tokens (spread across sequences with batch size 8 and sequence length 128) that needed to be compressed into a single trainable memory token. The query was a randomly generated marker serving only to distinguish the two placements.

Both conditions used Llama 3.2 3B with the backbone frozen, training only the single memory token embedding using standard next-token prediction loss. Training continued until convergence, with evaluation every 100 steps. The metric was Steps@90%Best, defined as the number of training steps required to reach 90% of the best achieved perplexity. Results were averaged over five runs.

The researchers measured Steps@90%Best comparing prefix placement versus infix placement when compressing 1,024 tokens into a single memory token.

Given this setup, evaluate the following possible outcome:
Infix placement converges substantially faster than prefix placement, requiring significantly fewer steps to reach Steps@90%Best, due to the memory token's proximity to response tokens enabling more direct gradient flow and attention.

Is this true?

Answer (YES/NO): YES